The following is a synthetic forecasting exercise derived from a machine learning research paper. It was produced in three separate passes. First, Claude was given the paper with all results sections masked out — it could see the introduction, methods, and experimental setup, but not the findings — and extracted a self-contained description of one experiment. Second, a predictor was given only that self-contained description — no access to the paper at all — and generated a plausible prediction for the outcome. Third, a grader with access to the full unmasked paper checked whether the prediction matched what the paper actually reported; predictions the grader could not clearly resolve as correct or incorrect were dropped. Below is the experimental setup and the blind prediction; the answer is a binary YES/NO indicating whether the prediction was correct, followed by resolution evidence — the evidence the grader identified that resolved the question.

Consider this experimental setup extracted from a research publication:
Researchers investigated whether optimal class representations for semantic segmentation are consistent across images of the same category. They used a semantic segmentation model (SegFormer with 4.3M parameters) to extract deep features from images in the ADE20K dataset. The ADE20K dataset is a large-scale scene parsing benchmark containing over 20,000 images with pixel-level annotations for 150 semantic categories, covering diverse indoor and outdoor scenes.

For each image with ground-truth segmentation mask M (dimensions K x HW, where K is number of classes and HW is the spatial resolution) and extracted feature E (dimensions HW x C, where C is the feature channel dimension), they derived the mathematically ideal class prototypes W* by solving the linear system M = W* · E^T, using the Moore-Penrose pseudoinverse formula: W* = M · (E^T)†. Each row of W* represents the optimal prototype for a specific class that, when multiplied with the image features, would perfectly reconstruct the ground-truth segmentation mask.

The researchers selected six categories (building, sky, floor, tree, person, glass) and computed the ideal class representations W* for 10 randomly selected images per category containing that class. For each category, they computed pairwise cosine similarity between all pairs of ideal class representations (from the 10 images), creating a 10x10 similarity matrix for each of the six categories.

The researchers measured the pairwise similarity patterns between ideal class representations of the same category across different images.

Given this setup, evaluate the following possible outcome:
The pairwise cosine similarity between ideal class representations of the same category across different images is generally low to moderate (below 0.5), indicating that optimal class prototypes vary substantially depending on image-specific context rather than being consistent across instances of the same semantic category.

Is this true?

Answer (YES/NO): YES